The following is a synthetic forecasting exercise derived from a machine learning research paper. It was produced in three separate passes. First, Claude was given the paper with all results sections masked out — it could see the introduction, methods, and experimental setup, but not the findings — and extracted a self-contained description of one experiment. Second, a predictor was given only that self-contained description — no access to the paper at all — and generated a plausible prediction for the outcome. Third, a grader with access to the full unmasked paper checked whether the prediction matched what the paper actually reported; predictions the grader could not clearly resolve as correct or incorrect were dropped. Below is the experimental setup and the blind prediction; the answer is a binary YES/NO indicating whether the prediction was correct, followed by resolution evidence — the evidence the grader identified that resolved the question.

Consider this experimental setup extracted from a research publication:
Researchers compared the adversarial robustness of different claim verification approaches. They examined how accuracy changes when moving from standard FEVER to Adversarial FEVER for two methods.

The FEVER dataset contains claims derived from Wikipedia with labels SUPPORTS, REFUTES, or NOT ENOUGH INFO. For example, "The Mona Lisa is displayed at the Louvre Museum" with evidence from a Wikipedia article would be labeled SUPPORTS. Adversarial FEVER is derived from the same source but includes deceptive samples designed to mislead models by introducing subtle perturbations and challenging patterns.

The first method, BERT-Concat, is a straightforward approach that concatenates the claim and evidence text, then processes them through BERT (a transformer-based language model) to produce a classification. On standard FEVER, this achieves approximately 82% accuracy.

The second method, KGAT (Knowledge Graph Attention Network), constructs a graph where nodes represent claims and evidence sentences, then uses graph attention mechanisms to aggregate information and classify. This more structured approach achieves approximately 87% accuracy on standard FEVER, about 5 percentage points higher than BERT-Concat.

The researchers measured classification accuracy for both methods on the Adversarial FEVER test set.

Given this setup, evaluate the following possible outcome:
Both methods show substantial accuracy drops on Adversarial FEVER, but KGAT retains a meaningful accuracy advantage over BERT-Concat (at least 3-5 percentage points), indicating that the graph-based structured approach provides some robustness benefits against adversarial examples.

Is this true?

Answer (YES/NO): NO